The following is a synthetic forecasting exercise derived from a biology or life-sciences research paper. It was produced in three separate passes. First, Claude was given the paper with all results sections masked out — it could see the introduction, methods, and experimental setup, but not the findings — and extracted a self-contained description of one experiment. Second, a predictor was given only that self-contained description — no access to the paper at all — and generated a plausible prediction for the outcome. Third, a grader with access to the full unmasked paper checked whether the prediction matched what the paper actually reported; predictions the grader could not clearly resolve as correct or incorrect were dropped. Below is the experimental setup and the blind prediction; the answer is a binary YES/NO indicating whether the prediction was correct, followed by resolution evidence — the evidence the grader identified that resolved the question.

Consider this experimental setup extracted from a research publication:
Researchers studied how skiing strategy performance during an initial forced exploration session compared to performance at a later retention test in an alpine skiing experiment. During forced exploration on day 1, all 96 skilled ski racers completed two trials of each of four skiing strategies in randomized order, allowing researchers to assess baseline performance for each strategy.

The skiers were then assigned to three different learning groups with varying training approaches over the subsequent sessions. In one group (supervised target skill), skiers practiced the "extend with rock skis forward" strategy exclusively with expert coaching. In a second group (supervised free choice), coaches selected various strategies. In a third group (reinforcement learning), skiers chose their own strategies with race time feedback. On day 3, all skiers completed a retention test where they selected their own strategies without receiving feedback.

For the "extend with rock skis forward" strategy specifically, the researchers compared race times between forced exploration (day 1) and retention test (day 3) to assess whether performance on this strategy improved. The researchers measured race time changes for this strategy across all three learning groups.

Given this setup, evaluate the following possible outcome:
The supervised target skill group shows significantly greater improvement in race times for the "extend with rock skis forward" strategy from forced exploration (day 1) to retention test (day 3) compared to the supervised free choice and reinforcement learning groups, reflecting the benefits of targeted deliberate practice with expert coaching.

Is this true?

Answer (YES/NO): NO